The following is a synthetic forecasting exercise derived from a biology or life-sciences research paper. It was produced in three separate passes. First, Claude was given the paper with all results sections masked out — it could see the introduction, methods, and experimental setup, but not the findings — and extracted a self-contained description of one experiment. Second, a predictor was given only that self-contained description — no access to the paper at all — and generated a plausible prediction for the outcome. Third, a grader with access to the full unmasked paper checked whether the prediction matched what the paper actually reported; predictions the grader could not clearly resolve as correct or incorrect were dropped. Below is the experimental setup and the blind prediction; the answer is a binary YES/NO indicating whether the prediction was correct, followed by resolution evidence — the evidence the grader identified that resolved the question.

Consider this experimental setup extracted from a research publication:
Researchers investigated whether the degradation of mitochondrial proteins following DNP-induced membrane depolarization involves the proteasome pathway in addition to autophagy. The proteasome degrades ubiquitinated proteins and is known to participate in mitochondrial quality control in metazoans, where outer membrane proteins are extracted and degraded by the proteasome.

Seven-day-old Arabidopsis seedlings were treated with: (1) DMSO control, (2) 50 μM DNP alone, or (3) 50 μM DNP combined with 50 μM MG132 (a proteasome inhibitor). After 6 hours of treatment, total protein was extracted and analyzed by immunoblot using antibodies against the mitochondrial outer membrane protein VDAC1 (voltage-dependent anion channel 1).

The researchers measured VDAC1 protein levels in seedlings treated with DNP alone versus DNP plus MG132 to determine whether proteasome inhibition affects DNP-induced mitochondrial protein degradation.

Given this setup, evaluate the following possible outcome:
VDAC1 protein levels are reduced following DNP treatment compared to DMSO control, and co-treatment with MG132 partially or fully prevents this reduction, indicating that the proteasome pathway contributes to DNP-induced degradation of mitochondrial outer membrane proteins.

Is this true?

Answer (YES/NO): YES